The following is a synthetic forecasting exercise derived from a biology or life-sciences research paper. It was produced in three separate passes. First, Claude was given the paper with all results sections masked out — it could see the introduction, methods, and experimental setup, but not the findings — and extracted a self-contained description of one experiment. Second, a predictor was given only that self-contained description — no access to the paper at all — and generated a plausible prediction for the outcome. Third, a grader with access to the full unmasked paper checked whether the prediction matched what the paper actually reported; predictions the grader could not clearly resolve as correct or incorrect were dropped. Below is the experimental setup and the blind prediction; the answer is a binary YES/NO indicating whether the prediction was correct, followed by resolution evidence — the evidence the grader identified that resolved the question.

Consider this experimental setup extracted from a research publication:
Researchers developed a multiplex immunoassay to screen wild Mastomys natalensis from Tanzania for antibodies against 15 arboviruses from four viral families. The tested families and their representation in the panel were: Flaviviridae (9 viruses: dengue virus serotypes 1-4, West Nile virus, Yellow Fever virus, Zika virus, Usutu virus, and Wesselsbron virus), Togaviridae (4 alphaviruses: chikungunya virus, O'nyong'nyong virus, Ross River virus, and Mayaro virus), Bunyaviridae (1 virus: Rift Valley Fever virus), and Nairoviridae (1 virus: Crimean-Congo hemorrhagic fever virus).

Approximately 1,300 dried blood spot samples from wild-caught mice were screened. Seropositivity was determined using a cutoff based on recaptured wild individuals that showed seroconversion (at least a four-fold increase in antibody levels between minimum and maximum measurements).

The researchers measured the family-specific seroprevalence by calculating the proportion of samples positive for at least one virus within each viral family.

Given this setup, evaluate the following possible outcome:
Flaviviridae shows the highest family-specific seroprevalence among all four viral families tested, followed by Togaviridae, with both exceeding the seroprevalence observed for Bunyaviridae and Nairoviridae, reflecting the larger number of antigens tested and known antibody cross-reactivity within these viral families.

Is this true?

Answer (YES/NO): YES